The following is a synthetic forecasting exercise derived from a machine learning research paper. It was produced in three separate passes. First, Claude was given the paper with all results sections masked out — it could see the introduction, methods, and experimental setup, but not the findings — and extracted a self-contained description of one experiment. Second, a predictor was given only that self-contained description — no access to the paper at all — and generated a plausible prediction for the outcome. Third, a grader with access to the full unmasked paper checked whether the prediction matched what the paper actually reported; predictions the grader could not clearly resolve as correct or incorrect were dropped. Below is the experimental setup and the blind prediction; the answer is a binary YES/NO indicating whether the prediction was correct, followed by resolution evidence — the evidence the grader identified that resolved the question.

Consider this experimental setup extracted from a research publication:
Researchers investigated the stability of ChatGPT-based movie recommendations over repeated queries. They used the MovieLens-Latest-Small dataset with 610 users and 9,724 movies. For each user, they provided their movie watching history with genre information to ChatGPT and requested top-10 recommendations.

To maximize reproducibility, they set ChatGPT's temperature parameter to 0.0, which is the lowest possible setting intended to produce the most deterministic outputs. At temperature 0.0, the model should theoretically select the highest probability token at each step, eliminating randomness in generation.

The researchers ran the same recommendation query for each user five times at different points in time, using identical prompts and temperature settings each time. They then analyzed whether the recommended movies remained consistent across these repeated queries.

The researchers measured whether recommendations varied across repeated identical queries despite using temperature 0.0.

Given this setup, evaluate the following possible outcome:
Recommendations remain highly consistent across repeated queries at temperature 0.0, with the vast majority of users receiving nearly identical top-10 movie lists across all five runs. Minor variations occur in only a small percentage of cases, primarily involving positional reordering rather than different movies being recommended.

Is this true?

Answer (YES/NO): NO